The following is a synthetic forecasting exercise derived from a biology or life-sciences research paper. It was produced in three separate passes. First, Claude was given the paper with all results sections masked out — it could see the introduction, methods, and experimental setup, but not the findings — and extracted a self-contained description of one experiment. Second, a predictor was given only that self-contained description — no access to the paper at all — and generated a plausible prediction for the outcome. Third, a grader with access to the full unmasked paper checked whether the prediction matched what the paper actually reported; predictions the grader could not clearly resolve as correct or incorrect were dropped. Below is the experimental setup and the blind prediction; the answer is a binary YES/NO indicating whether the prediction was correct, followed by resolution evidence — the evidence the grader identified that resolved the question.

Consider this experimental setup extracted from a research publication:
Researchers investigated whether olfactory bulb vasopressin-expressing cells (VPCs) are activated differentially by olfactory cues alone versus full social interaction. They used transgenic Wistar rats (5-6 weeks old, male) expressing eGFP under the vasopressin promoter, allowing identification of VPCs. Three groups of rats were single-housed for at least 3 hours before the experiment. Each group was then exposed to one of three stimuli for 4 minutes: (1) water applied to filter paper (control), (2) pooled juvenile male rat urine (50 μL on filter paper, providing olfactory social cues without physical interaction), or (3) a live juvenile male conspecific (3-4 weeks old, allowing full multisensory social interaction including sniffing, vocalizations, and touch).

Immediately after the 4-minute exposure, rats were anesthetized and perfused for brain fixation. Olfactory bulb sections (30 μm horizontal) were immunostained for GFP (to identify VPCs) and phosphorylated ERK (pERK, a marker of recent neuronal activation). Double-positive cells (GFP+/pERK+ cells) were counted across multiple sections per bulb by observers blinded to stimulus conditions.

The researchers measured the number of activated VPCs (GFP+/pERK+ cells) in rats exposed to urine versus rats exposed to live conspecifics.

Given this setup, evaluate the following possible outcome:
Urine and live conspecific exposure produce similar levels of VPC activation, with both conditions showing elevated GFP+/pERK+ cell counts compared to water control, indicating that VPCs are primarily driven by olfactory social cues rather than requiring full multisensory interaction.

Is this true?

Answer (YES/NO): NO